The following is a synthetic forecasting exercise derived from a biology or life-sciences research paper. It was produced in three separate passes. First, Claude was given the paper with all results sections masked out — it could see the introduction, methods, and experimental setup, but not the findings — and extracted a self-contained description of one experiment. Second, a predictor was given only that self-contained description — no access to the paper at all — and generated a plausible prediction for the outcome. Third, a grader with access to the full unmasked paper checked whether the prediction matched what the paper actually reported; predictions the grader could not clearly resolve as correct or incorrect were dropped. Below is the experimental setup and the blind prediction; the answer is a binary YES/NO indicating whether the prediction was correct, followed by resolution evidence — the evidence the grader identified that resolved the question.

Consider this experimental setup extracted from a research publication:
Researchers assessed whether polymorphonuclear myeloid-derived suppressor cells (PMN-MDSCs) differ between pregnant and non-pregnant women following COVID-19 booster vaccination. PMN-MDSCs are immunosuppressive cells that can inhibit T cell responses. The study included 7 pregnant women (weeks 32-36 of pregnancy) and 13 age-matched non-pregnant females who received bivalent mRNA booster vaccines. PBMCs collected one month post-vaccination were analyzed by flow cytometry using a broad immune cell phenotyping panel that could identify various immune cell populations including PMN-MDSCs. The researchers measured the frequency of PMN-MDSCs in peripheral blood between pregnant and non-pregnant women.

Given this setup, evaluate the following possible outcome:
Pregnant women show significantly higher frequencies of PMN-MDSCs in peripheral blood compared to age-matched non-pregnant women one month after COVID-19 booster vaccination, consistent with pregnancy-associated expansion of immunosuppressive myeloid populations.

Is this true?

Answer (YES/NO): NO